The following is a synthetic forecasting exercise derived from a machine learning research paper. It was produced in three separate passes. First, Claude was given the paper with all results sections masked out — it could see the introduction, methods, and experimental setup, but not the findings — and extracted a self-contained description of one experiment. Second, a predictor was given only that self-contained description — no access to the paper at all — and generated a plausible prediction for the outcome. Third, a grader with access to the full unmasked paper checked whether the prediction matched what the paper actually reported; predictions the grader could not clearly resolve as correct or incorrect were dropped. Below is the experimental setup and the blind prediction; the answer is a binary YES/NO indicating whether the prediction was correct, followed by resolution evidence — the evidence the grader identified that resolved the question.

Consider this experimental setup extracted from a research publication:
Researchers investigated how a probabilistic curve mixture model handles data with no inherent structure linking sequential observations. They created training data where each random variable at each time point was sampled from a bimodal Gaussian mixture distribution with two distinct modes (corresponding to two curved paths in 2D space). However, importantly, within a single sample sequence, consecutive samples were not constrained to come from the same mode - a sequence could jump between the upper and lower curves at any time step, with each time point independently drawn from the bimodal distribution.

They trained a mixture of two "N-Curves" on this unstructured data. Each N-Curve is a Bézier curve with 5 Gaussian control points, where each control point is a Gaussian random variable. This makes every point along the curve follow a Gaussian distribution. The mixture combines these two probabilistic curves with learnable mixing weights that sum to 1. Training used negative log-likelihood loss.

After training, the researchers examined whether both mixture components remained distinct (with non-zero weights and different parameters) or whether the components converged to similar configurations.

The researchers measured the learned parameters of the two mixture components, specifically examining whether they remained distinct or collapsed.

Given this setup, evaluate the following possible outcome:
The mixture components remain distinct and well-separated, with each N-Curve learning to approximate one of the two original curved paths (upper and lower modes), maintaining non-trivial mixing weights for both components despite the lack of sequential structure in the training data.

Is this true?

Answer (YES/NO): NO